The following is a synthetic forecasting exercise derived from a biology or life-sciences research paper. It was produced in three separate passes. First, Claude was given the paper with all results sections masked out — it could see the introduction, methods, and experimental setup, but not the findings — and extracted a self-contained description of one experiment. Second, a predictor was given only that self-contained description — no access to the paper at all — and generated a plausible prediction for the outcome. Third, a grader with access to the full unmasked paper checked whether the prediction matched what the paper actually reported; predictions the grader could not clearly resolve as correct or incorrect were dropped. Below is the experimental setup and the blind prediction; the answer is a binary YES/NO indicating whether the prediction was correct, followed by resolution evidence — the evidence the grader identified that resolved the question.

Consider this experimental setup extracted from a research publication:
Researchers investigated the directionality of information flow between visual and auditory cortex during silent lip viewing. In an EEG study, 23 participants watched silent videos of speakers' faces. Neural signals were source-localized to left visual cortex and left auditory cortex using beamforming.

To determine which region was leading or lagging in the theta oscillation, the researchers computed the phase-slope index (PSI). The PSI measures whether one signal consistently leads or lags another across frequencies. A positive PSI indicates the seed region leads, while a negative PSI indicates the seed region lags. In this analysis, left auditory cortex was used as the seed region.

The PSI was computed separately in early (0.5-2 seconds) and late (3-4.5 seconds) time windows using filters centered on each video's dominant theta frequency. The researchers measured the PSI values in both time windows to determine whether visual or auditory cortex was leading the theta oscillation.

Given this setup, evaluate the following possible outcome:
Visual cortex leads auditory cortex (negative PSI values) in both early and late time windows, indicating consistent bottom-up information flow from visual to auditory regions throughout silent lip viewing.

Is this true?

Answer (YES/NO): YES